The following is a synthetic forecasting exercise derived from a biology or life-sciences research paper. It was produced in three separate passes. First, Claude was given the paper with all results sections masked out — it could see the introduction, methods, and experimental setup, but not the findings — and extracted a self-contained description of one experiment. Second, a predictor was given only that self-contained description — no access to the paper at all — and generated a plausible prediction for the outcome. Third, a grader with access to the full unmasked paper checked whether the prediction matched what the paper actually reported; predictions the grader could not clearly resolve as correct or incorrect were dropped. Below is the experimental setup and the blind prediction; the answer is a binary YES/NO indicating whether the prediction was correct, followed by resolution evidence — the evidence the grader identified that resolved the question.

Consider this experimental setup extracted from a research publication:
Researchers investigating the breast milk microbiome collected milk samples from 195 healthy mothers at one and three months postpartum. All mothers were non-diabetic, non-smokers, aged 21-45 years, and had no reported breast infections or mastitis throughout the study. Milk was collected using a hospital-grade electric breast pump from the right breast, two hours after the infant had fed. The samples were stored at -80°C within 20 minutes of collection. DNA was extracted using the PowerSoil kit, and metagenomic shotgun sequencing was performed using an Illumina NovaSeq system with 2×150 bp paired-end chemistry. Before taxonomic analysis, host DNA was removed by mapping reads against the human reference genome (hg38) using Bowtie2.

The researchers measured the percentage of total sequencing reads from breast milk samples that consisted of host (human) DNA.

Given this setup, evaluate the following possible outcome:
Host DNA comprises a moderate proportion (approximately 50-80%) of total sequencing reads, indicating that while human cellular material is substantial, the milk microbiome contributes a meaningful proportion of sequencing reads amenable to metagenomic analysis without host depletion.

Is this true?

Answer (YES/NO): YES